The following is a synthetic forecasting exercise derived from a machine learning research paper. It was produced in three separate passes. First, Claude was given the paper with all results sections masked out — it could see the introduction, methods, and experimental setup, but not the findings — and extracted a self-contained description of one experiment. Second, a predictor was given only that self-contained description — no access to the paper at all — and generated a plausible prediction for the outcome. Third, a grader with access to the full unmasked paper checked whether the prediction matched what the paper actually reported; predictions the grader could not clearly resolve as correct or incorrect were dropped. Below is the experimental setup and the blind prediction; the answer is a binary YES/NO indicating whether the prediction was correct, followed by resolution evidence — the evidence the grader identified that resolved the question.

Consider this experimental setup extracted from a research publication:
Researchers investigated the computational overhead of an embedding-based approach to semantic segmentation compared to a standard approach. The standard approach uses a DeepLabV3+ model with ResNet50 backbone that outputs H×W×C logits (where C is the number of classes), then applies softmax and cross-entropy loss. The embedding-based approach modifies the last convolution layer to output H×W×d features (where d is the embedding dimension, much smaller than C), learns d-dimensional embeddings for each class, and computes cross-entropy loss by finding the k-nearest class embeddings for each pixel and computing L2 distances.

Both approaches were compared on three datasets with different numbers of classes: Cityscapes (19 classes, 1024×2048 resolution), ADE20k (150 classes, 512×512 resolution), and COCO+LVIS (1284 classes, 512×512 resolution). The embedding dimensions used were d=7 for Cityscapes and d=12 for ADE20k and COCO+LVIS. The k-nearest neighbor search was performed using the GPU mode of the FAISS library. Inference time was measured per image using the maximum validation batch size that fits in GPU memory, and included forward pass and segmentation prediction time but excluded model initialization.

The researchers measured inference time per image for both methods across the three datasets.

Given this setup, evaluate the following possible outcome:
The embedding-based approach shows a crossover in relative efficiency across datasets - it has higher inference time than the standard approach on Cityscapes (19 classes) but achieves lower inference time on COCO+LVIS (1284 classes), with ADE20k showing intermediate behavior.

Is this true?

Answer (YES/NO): YES